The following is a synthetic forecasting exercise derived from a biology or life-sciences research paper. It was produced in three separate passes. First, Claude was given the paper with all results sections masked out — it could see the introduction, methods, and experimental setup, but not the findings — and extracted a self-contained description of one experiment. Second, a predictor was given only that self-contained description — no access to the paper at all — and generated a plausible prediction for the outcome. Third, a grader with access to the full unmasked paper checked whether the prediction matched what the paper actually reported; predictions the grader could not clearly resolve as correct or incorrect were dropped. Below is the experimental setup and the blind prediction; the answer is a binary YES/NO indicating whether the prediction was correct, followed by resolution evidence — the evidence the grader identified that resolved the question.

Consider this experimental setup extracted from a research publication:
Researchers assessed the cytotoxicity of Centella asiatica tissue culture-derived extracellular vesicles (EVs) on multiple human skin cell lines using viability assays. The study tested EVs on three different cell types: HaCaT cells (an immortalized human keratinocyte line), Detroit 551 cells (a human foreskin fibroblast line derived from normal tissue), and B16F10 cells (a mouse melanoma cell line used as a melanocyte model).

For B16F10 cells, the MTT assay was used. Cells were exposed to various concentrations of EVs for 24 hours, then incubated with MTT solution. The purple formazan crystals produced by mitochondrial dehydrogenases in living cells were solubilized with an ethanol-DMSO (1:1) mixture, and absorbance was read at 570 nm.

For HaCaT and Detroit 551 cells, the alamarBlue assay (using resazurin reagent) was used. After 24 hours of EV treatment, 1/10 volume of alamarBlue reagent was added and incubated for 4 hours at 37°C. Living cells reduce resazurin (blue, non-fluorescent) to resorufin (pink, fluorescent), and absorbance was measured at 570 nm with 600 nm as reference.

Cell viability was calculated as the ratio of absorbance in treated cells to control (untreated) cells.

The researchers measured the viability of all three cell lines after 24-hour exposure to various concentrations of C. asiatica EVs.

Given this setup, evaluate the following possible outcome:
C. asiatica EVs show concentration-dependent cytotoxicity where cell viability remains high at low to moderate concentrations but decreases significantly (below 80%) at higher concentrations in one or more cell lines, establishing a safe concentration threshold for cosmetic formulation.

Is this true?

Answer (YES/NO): NO